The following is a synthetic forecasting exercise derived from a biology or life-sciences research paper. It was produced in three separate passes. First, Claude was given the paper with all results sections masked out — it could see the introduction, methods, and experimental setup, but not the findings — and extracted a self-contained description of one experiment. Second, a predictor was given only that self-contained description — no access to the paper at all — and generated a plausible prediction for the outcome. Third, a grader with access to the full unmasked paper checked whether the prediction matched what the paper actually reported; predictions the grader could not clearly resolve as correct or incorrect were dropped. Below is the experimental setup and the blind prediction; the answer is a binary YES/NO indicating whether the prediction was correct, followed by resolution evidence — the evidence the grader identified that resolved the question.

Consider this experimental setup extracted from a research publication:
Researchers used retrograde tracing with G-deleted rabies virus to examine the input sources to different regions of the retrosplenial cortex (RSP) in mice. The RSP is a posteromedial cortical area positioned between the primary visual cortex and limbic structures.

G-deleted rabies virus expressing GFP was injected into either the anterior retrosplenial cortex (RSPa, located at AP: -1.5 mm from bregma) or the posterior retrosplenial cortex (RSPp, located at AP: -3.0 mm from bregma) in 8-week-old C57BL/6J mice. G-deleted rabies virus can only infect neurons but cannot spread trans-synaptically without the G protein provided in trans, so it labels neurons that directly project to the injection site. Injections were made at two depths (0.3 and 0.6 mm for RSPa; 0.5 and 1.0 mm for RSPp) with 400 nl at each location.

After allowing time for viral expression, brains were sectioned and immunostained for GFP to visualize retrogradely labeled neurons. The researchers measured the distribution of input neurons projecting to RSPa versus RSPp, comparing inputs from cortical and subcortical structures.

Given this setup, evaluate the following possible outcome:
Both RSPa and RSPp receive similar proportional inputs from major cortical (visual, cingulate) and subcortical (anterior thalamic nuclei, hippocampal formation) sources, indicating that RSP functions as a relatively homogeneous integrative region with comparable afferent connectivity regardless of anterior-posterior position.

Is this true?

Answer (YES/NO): NO